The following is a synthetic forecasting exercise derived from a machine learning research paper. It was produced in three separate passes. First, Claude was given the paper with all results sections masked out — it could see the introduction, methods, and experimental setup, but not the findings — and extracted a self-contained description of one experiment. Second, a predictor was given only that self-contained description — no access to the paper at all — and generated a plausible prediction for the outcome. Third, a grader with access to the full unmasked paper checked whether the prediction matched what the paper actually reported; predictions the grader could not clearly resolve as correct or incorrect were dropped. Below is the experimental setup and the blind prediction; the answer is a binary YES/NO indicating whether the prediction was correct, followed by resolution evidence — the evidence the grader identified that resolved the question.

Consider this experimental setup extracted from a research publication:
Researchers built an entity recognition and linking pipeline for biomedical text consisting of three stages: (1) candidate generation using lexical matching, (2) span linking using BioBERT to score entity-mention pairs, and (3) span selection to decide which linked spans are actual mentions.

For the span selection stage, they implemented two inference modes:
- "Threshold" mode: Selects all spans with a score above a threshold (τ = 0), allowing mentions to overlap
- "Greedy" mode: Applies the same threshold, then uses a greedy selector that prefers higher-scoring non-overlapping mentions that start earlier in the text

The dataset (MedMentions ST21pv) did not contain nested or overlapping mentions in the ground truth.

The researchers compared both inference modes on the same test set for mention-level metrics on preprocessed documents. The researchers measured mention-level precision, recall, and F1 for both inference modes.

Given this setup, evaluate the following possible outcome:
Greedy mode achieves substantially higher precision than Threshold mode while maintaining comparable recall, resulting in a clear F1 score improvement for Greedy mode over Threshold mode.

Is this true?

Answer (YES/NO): NO